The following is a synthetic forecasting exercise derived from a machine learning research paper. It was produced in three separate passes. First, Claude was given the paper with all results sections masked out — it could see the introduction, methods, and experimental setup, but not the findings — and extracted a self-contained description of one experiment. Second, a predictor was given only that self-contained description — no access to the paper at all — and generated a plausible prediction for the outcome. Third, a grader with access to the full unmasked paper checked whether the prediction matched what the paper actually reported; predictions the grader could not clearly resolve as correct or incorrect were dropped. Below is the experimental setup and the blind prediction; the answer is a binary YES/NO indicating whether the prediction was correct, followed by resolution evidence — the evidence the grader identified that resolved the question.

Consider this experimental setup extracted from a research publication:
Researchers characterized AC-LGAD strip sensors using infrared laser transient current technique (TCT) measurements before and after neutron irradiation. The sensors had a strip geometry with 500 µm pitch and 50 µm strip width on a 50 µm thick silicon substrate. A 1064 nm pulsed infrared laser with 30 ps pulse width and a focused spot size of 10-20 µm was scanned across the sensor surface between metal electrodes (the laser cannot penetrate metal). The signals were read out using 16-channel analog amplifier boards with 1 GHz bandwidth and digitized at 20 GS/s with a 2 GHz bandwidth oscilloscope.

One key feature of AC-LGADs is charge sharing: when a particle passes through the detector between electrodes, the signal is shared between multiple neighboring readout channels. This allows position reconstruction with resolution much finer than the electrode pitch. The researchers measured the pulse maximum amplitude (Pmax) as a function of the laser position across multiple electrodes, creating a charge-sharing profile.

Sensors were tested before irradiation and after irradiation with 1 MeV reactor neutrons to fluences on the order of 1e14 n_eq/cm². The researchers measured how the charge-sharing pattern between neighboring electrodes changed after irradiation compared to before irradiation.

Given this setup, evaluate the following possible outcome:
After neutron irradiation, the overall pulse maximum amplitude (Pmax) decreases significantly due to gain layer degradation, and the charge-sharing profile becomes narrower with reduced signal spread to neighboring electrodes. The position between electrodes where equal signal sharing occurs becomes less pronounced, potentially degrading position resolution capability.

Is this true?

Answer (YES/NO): NO